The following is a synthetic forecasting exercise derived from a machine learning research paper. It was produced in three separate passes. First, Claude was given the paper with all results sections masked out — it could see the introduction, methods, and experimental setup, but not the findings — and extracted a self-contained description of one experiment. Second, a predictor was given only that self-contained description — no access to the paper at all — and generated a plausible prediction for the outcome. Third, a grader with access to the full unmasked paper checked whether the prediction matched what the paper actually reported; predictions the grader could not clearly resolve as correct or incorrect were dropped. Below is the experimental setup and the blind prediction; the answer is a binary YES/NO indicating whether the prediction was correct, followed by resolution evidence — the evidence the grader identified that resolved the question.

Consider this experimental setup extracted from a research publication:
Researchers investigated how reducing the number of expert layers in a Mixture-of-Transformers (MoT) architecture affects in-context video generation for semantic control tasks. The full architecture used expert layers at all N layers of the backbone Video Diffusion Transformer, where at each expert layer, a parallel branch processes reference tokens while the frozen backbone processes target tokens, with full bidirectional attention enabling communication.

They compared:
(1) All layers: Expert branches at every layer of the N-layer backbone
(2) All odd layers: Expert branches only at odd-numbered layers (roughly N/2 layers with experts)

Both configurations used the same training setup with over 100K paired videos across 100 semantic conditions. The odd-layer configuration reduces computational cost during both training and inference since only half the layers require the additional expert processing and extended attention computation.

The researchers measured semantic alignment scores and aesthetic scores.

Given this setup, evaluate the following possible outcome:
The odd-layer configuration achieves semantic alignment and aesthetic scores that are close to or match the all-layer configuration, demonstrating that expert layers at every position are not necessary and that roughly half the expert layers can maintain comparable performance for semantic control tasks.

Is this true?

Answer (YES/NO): NO